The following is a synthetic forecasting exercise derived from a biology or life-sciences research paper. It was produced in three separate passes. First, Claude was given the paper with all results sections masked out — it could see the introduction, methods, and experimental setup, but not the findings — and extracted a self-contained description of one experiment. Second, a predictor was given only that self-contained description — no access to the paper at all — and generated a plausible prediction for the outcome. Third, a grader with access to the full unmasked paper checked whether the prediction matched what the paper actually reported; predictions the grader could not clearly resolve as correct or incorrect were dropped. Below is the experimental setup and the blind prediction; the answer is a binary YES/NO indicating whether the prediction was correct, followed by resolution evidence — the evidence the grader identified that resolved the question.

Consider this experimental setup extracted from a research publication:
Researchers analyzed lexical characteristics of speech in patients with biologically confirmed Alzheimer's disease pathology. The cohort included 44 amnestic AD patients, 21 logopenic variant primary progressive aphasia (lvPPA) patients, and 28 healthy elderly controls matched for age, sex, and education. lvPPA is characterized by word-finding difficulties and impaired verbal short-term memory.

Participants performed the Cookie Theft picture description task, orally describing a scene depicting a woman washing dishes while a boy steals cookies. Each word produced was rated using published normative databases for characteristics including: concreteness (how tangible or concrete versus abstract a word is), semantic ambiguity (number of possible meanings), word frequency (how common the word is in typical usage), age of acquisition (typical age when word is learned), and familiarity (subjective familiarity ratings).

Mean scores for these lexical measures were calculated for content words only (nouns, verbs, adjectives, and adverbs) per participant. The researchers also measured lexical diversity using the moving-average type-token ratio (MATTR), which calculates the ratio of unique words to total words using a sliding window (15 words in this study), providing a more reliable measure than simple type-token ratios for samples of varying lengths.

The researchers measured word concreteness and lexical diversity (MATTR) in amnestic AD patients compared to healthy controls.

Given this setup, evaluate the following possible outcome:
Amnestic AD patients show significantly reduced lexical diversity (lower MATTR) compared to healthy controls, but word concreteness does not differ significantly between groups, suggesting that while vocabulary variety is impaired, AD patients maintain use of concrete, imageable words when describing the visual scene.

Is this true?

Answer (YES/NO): NO